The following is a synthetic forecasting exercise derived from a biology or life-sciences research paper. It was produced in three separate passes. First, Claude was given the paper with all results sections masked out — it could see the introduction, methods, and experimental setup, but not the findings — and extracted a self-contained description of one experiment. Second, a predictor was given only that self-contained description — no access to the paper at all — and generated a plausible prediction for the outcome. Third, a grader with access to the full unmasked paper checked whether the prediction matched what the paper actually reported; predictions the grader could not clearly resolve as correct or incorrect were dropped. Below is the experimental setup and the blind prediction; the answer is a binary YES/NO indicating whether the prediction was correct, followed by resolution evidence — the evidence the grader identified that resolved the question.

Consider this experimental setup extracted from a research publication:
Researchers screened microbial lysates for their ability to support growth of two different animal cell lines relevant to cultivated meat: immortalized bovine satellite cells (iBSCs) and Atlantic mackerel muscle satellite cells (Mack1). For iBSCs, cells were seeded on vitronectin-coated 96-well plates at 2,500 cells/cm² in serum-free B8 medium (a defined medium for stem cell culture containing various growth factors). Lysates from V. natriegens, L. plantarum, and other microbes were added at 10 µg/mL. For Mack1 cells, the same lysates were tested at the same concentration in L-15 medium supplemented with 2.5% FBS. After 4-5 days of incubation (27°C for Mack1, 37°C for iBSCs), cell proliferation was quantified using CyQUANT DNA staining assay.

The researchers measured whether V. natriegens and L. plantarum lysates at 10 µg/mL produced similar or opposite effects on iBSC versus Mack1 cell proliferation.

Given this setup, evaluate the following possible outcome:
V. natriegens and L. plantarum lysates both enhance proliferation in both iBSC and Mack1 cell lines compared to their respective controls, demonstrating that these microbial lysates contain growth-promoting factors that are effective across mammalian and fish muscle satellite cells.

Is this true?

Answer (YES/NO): NO